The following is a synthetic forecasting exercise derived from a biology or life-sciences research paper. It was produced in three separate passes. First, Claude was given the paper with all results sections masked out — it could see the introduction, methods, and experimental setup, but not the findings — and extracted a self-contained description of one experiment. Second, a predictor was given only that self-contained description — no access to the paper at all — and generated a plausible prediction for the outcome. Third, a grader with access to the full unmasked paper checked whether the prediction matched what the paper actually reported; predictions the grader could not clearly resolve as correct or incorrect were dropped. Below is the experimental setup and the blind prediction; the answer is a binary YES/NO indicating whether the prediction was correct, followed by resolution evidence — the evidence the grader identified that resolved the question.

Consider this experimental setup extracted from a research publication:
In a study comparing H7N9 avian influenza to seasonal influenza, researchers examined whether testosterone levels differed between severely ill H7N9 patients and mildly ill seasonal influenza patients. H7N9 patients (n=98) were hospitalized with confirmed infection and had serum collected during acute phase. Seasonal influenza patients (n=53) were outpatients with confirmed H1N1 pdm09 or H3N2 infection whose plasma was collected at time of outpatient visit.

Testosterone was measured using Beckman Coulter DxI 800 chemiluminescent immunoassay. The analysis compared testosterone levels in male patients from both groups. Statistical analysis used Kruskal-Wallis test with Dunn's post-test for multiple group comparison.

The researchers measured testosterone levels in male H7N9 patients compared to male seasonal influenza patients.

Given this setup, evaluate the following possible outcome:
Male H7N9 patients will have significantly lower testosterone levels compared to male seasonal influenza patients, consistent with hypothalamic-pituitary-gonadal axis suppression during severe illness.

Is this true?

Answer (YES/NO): YES